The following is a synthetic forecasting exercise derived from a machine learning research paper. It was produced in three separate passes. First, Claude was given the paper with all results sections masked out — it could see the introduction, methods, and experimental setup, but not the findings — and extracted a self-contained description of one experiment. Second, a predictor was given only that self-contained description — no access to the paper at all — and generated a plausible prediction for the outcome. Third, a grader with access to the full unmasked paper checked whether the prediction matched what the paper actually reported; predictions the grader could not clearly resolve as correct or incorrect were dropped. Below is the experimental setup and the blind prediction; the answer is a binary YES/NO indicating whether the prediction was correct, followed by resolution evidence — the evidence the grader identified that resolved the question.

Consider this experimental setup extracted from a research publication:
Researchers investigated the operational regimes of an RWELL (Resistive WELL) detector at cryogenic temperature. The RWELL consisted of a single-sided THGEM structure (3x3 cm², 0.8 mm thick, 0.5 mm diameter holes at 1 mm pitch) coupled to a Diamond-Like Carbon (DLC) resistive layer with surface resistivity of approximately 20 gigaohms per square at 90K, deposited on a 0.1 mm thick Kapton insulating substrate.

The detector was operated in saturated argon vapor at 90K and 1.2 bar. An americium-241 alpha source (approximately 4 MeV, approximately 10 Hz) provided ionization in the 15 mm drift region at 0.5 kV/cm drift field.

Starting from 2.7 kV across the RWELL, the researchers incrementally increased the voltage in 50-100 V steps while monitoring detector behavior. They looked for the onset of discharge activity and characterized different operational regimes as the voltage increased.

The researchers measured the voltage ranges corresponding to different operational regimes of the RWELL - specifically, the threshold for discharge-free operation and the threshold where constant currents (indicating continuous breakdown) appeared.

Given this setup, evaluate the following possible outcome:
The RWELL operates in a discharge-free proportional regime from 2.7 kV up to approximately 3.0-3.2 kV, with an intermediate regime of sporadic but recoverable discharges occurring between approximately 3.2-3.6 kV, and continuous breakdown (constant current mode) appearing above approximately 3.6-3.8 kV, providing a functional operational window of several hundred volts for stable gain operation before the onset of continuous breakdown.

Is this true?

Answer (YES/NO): NO